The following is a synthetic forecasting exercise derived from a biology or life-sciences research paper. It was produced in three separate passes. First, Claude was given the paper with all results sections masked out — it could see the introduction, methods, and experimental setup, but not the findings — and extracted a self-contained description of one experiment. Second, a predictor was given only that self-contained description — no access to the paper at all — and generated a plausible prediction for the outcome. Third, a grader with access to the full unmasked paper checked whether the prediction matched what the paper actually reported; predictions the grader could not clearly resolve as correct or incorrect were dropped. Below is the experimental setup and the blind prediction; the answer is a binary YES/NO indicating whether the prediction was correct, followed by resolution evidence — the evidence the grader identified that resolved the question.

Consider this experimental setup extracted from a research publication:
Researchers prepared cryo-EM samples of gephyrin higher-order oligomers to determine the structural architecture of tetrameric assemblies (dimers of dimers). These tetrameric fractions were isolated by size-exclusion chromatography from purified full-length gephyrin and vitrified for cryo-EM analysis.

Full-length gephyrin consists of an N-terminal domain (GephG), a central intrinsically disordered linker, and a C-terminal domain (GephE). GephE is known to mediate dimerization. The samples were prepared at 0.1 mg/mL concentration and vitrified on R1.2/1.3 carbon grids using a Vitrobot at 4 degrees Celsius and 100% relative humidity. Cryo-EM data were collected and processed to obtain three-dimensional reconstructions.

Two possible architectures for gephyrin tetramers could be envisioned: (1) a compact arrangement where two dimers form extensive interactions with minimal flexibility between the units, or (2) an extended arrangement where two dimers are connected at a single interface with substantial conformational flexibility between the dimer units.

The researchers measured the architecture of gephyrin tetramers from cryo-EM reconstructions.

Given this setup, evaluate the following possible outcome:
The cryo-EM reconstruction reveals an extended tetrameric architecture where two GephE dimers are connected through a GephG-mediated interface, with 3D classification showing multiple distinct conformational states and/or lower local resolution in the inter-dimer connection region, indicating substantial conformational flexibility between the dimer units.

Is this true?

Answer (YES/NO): NO